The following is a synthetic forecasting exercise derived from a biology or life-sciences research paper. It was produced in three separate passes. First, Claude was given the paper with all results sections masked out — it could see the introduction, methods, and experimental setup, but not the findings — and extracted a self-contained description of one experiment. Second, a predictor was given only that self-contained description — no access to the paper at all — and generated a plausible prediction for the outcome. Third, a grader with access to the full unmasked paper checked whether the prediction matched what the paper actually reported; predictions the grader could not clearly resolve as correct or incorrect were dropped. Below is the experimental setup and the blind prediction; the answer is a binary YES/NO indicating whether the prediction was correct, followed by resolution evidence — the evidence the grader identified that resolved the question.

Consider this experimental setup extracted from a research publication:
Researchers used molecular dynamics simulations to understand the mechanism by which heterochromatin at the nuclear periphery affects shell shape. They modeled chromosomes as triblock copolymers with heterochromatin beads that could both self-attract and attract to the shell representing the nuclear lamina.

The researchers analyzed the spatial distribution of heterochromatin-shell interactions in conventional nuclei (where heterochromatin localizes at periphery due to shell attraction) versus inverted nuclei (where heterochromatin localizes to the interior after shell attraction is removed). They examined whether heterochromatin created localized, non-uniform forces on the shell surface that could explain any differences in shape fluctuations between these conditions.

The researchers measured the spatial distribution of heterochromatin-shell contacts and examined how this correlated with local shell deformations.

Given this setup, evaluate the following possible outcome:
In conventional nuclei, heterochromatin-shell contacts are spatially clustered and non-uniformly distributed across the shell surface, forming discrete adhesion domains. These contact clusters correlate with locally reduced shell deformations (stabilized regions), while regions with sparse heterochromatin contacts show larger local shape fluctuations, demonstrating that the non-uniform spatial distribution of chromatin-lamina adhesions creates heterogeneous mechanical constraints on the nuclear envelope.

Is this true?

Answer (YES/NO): NO